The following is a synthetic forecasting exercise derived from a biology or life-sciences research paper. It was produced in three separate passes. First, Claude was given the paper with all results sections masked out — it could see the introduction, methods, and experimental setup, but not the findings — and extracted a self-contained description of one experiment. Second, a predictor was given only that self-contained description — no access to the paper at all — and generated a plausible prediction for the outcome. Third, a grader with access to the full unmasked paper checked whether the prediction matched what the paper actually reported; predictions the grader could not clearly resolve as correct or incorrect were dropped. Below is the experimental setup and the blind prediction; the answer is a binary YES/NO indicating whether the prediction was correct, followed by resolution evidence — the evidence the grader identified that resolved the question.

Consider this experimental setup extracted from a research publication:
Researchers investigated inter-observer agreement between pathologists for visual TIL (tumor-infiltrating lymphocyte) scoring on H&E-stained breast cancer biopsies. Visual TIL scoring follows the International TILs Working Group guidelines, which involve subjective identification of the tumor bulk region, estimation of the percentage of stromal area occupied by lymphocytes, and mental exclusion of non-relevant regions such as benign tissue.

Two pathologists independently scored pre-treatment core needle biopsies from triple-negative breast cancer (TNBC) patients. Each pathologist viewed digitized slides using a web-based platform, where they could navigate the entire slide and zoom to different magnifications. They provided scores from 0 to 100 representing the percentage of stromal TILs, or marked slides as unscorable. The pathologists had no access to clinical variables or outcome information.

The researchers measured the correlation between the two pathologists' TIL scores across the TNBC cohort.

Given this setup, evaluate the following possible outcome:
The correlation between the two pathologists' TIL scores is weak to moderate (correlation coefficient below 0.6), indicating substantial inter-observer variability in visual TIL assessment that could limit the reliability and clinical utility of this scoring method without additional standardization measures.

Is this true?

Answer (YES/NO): NO